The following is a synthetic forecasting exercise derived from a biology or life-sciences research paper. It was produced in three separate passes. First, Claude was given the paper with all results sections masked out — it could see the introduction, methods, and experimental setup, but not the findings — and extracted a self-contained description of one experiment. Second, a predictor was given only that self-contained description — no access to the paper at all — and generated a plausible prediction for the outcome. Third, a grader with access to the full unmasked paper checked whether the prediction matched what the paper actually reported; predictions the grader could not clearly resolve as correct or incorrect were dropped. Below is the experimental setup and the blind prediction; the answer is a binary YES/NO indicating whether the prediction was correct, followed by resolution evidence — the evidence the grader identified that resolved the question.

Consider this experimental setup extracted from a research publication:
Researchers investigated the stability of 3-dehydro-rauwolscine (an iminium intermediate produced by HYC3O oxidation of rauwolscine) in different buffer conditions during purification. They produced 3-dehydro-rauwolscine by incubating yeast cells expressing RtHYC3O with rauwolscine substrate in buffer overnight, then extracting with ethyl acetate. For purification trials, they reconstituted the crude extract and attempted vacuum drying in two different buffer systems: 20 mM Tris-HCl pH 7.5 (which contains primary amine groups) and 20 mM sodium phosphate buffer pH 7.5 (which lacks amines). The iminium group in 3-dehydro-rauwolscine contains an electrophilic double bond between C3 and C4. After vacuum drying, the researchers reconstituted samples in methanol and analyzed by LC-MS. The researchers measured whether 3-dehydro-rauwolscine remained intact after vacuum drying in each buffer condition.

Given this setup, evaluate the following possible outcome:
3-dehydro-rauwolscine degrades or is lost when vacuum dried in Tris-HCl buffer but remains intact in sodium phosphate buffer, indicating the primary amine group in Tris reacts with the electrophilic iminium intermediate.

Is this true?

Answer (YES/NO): YES